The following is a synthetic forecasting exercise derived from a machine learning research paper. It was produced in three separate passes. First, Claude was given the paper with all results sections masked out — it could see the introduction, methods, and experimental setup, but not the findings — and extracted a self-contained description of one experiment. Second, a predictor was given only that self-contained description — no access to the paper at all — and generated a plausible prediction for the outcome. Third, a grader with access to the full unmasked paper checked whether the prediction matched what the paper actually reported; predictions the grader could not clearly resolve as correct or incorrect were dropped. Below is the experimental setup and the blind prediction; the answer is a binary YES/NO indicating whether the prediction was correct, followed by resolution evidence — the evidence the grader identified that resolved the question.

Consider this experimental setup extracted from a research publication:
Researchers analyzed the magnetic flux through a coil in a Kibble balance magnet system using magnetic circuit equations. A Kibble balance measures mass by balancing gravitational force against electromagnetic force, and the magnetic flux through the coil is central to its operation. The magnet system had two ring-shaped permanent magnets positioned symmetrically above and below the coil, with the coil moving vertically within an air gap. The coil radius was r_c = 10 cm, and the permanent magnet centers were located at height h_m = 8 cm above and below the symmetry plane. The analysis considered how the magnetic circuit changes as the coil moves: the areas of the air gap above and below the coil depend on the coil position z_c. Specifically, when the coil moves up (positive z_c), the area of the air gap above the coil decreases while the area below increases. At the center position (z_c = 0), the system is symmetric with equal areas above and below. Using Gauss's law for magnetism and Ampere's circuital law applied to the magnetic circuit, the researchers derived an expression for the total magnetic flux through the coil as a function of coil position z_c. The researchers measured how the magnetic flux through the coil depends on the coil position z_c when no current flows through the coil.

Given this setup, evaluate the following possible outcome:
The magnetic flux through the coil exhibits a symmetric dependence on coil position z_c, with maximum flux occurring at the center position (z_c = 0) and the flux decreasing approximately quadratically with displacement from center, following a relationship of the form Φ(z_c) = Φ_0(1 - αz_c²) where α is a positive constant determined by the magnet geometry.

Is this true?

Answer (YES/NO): NO